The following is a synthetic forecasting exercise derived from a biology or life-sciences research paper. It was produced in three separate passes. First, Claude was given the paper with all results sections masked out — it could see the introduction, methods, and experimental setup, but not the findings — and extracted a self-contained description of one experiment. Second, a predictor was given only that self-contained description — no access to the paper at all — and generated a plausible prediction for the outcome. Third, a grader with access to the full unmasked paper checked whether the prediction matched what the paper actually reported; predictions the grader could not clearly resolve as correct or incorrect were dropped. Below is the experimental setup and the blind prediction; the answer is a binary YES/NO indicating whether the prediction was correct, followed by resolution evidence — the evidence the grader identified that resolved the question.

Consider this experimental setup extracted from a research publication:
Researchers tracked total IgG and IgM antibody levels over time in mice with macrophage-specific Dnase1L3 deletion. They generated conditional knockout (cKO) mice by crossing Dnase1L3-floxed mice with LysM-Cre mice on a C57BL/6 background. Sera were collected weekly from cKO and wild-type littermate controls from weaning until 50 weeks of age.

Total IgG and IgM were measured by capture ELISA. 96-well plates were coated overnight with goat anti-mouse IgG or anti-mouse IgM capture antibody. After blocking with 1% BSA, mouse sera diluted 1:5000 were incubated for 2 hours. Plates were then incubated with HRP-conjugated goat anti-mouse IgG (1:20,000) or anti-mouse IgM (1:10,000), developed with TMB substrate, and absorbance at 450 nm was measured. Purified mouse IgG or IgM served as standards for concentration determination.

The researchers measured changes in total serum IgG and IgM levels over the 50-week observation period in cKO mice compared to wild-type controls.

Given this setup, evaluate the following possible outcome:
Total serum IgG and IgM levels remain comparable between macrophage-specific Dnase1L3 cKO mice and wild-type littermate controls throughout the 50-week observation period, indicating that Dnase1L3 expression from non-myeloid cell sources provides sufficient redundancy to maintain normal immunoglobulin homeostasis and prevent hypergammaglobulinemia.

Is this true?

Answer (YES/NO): NO